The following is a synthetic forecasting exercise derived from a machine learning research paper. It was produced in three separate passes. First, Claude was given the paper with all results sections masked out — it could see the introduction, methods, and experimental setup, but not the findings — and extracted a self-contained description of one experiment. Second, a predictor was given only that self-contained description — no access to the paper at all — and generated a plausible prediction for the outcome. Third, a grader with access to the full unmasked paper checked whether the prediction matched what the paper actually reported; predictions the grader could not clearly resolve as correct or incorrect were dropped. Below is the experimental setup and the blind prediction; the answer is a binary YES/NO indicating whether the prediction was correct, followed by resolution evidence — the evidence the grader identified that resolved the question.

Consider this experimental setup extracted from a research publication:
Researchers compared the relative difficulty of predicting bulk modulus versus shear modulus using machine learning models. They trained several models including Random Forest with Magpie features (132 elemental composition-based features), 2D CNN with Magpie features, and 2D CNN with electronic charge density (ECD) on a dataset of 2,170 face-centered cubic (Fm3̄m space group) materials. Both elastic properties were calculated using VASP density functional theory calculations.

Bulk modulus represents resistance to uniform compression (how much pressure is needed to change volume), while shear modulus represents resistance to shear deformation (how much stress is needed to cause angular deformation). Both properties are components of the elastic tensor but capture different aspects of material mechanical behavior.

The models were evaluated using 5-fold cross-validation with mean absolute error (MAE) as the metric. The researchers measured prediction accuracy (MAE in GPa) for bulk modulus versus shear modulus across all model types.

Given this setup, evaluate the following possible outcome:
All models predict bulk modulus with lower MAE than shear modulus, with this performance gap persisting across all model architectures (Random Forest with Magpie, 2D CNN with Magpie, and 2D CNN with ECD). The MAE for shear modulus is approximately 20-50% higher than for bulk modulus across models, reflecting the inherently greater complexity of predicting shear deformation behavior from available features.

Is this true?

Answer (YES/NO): NO